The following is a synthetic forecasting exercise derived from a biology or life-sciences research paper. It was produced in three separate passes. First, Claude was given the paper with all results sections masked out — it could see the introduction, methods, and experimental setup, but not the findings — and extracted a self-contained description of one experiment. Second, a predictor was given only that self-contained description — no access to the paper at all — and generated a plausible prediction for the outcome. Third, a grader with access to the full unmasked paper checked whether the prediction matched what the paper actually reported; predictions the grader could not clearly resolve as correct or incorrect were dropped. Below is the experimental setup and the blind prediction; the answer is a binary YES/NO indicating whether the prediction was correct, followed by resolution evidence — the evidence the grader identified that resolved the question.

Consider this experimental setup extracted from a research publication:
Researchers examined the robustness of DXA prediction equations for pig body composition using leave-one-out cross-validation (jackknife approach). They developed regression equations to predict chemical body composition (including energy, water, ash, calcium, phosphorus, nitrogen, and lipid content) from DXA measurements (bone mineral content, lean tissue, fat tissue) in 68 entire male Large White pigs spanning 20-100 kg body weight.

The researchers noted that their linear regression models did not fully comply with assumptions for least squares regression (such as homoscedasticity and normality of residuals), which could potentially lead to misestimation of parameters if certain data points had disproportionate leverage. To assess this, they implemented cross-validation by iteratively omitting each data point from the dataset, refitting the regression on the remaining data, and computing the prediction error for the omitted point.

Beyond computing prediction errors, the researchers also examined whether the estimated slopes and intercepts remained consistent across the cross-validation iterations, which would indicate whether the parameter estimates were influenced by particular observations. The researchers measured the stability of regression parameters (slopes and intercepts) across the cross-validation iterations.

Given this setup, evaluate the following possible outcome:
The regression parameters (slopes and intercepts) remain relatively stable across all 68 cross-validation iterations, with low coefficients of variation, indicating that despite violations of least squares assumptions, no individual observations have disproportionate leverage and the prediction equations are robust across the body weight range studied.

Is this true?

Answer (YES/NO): YES